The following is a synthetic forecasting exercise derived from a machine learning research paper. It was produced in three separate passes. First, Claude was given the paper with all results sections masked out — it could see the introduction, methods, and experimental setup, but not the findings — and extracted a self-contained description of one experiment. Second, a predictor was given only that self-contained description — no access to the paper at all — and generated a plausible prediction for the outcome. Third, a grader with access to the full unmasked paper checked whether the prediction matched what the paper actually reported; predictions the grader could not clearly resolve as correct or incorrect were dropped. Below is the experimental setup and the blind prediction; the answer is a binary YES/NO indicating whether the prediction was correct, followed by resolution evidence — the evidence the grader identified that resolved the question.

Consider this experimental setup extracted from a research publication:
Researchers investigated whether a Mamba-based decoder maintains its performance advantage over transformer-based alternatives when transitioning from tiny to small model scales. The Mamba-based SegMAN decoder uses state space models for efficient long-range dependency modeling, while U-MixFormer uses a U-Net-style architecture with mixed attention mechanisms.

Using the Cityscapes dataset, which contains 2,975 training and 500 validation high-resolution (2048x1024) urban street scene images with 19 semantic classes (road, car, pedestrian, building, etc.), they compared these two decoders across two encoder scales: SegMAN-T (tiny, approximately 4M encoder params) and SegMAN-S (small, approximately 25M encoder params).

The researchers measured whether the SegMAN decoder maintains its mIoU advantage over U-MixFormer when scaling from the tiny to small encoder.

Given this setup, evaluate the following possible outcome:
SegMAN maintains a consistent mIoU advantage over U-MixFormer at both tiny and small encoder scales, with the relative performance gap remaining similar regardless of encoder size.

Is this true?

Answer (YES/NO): NO